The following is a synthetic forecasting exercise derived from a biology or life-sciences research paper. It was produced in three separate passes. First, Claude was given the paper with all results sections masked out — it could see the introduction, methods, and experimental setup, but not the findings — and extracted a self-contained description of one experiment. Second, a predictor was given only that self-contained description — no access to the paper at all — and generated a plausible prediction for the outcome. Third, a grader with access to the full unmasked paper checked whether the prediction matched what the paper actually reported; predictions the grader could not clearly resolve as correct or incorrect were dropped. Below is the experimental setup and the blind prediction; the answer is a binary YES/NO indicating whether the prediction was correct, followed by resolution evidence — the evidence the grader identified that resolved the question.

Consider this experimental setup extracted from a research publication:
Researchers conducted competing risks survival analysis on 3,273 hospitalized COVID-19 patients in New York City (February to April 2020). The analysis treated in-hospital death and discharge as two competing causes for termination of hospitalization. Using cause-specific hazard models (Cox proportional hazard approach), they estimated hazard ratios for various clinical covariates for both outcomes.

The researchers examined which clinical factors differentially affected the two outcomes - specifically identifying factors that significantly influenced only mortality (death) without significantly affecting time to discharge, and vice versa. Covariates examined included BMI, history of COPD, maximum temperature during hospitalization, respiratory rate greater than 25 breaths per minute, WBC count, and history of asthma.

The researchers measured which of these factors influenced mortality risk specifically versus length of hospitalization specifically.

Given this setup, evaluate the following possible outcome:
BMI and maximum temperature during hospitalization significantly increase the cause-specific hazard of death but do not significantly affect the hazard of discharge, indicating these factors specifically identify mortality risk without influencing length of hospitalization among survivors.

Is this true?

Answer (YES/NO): NO